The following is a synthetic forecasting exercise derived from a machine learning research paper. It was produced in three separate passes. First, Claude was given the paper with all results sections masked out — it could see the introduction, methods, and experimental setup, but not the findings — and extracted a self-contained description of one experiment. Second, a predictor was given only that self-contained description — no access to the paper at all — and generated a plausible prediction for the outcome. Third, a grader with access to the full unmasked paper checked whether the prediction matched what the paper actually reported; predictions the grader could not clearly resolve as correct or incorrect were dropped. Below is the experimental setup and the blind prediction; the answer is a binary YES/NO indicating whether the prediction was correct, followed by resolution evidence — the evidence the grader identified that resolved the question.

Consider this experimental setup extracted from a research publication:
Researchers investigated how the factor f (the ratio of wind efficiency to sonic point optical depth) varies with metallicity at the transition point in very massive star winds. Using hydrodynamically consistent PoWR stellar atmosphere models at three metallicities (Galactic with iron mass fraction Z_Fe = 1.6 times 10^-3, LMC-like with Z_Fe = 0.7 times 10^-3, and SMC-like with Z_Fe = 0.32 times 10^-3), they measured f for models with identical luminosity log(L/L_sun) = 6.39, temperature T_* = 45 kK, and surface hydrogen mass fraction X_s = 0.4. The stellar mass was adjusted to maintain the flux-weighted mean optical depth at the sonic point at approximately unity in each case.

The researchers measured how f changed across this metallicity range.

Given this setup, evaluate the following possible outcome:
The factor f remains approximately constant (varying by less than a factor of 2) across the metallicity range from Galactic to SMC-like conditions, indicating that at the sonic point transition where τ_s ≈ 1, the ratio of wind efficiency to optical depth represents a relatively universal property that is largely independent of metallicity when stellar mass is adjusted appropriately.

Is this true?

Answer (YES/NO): NO